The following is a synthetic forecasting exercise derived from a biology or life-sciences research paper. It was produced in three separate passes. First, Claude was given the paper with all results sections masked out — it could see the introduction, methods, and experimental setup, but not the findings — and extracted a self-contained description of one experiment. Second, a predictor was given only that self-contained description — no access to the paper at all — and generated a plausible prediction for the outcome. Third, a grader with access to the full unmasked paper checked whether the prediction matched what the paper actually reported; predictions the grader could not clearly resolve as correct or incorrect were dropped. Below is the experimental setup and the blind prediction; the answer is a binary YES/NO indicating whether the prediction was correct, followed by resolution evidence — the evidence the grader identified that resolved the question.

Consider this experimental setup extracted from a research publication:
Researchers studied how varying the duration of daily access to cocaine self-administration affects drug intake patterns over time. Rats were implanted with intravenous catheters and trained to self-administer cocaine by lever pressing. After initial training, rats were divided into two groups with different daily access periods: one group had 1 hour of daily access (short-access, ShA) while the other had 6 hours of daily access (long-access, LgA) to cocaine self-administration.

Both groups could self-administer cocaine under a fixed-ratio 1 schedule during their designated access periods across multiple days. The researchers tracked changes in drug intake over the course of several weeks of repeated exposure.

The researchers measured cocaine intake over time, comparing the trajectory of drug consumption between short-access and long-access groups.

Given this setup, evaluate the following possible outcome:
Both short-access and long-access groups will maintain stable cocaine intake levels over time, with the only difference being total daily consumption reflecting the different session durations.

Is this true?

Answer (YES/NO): NO